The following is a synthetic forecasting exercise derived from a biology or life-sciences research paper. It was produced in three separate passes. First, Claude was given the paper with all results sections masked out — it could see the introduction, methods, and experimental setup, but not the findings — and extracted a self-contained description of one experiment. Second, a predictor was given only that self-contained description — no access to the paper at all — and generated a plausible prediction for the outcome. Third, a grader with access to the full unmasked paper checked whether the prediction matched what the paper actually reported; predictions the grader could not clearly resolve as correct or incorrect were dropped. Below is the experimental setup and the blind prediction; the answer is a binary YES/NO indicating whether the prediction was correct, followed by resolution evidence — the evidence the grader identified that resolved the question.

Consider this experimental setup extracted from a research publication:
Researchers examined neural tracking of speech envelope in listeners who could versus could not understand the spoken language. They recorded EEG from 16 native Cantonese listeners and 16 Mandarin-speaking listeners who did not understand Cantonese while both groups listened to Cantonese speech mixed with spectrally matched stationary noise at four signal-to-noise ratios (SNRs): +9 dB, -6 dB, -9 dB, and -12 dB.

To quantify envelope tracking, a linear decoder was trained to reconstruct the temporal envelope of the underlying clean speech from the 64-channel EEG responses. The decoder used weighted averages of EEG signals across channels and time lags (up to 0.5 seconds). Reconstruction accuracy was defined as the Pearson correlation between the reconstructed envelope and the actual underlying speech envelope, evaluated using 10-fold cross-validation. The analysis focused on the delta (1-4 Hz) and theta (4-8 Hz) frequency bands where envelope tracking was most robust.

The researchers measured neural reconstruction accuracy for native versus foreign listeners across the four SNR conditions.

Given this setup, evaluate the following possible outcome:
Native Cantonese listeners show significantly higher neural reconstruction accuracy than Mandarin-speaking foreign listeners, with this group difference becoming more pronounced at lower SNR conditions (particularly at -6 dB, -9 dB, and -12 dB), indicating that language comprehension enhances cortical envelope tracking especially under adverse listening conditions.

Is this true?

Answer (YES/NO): NO